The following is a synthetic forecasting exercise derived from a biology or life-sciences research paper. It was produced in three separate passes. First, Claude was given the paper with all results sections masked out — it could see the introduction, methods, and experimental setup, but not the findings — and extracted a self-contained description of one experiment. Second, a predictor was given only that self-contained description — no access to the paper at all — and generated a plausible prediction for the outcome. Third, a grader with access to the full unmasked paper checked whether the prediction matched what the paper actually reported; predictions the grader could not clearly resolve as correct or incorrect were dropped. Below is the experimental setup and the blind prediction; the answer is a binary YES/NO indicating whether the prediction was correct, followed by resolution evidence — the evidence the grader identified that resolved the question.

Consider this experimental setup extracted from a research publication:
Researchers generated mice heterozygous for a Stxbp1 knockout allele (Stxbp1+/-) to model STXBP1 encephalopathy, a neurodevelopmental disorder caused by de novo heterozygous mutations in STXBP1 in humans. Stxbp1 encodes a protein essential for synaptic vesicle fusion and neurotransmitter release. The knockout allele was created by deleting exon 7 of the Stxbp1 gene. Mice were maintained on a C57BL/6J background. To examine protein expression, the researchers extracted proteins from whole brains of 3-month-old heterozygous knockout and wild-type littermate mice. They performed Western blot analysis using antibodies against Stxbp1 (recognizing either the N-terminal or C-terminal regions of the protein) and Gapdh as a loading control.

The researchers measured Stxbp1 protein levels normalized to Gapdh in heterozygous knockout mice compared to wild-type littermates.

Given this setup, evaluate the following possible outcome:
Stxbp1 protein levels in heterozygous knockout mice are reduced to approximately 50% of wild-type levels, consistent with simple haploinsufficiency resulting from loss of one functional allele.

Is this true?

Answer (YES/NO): YES